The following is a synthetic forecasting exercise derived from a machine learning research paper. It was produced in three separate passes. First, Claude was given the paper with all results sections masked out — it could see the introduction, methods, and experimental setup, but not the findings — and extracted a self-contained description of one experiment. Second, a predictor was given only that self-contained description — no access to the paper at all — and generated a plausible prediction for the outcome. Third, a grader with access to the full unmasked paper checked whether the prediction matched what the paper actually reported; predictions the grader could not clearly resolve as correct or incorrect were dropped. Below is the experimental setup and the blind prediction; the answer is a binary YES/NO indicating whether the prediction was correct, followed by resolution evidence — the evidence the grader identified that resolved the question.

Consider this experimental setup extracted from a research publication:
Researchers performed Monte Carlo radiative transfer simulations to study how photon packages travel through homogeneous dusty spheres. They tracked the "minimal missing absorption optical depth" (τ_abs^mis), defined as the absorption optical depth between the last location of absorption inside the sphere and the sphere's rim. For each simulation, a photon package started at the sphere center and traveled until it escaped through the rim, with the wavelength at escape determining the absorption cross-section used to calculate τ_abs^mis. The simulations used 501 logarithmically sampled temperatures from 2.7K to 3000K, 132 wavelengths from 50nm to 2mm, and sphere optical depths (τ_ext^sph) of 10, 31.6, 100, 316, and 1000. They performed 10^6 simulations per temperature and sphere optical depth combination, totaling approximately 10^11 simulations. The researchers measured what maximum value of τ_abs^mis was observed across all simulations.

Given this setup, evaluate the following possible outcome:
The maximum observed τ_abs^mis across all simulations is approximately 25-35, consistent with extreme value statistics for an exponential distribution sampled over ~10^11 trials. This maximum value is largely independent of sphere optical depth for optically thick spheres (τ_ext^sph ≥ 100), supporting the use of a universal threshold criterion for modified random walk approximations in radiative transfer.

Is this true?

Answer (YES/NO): NO